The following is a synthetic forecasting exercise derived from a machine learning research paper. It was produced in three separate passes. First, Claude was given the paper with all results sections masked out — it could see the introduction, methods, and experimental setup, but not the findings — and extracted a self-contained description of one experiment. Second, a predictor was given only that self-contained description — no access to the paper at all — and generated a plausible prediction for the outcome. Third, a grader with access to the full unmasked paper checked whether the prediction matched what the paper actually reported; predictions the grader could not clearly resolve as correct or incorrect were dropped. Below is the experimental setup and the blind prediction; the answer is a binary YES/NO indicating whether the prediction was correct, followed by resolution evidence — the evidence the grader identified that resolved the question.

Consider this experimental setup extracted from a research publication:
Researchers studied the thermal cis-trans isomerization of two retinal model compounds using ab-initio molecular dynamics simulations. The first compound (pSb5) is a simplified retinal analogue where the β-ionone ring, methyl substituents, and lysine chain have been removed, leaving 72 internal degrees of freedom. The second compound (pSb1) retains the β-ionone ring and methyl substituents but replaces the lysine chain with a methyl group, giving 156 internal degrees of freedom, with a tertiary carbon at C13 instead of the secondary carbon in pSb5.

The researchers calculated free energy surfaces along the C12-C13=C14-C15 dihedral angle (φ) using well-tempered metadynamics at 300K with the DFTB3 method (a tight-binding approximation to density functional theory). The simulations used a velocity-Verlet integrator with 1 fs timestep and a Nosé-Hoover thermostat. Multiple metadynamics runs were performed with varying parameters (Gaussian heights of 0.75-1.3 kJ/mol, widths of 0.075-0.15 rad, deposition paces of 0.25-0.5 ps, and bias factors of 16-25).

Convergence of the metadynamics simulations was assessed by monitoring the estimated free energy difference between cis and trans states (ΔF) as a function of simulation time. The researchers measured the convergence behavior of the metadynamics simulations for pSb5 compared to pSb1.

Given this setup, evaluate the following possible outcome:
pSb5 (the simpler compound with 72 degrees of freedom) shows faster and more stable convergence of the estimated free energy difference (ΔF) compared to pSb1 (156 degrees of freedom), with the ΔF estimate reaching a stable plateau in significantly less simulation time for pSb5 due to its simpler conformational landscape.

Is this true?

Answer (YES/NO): NO